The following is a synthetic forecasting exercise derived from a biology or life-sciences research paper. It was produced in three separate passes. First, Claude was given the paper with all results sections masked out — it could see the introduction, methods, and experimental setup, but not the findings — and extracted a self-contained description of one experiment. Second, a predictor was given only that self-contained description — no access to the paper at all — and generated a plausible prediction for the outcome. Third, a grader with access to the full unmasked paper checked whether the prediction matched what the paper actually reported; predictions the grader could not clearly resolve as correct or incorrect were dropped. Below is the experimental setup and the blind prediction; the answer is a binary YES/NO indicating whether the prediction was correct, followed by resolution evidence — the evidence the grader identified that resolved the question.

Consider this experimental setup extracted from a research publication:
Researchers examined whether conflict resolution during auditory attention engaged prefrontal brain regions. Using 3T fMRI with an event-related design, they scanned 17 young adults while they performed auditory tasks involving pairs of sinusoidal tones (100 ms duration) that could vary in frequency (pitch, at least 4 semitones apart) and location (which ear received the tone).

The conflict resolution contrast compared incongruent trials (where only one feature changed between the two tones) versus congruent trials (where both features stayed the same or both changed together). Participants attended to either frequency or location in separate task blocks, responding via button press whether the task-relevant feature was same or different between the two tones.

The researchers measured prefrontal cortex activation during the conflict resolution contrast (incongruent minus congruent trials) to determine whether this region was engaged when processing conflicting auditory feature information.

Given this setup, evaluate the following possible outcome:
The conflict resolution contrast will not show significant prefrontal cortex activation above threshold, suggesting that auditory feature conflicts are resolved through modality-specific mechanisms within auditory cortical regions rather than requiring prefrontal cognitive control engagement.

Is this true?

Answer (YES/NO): NO